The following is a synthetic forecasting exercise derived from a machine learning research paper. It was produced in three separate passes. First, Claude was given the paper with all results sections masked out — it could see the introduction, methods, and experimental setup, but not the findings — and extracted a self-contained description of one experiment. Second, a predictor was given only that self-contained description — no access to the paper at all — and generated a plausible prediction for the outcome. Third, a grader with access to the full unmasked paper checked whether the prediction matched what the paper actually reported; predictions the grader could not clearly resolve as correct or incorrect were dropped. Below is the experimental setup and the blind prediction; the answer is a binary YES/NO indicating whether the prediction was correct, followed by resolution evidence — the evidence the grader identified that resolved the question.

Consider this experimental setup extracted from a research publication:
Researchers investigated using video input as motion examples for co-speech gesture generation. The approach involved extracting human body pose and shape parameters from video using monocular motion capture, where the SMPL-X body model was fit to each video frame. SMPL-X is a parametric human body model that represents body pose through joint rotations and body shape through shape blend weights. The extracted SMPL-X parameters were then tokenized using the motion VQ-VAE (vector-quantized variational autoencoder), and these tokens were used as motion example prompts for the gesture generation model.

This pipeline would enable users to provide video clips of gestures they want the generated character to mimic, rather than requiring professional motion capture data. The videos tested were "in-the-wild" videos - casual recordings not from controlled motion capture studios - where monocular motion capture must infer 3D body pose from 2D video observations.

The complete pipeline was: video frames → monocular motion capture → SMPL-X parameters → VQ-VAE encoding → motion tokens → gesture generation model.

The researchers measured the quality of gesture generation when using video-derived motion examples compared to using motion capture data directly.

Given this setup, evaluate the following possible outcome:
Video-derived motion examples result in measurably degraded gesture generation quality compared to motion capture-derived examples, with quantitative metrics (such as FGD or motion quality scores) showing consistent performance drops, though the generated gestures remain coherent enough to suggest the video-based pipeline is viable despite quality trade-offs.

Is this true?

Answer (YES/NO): NO